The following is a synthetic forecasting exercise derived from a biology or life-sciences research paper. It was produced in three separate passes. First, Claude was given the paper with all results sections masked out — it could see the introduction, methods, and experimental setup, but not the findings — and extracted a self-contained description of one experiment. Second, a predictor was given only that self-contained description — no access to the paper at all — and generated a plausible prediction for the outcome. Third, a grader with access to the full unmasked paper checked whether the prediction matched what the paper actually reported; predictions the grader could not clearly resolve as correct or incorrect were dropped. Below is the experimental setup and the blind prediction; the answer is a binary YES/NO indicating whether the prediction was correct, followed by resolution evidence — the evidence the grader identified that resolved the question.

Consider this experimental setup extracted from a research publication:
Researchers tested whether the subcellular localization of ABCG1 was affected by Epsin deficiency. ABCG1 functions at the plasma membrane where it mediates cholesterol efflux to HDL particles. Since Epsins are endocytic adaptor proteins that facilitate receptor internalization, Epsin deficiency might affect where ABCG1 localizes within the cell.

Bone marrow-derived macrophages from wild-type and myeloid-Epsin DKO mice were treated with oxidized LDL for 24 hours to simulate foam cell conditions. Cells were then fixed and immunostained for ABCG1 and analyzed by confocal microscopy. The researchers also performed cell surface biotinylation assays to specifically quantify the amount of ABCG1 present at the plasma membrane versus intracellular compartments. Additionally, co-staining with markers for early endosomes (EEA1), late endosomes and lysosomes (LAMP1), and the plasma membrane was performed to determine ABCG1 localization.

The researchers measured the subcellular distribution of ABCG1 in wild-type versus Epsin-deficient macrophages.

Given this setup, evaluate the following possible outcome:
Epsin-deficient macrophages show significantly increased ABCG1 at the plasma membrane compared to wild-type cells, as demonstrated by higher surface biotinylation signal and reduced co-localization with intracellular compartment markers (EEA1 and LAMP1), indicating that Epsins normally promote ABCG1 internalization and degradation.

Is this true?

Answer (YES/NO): YES